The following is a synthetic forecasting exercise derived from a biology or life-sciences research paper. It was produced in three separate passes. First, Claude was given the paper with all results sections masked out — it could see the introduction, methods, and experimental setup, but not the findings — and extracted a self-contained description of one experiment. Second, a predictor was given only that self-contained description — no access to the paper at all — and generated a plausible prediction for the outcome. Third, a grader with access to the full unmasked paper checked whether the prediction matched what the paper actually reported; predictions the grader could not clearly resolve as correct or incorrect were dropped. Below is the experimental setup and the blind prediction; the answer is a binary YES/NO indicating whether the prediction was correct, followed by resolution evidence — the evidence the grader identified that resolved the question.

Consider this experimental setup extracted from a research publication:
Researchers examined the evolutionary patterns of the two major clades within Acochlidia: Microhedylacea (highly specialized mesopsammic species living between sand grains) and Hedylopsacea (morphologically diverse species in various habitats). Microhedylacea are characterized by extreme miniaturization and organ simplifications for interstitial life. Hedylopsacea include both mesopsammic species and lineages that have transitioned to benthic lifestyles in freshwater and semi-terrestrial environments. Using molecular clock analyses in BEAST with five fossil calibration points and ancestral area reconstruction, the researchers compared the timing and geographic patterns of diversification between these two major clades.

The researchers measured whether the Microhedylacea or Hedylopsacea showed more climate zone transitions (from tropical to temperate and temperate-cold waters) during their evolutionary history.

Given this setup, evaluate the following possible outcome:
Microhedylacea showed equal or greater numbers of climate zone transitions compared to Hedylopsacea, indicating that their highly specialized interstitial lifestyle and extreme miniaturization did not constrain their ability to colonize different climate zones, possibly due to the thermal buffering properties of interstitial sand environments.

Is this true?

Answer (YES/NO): YES